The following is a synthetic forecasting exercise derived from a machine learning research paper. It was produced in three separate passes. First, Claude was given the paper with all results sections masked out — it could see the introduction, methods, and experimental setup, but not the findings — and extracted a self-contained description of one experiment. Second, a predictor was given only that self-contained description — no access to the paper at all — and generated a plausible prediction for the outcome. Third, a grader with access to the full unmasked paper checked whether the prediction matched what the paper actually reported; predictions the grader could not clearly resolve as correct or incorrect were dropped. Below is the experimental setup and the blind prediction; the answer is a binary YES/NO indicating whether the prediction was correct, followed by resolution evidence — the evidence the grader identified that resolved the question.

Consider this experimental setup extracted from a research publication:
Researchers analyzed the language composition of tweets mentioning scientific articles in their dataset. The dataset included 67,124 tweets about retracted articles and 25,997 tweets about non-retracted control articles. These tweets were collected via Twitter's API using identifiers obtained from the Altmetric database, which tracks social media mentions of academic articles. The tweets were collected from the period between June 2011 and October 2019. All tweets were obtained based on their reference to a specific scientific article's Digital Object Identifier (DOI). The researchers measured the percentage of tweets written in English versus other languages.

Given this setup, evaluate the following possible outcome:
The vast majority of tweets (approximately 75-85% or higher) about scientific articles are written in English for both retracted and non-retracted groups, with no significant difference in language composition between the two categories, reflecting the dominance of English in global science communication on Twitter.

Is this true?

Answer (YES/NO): NO